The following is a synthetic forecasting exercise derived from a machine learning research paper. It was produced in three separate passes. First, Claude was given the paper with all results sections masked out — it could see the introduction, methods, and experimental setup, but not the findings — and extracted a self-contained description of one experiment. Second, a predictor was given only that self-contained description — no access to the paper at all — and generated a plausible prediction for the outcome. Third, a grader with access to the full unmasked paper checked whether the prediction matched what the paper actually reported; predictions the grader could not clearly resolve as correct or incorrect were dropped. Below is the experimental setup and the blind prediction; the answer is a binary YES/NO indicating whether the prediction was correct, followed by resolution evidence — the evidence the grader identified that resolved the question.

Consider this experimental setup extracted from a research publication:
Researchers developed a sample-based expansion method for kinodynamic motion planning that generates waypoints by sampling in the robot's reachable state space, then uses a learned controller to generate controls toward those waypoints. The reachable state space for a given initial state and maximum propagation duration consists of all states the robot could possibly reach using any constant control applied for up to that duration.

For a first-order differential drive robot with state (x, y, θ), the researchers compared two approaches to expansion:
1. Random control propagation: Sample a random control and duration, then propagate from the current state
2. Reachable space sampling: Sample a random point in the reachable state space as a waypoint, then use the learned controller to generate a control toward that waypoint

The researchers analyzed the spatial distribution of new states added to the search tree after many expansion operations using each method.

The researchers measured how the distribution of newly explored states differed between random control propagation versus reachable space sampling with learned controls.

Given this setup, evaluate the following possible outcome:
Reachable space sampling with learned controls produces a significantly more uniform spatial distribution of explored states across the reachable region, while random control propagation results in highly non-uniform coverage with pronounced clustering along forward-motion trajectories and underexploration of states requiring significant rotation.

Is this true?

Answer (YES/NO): NO